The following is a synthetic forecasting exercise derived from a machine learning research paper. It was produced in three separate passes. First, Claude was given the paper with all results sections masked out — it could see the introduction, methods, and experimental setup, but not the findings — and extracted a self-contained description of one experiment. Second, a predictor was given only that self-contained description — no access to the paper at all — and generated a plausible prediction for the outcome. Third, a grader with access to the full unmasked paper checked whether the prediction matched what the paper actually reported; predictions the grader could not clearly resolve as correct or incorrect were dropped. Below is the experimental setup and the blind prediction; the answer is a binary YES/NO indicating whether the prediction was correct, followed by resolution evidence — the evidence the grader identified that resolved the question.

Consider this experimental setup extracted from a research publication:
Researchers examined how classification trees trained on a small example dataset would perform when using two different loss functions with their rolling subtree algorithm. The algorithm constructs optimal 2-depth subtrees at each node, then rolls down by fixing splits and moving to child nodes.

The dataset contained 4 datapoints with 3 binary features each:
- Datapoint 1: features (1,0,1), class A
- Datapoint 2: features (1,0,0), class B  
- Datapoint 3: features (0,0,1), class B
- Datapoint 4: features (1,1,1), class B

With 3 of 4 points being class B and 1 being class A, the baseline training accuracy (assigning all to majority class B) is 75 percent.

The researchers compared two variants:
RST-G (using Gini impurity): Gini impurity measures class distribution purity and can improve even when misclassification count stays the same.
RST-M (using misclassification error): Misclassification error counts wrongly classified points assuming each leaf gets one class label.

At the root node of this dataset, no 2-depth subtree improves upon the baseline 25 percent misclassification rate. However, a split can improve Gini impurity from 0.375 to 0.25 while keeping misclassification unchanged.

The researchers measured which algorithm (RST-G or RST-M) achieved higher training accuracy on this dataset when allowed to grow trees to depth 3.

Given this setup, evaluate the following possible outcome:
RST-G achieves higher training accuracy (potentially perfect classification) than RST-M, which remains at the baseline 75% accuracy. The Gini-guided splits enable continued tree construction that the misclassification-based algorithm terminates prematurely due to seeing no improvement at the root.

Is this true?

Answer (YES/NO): YES